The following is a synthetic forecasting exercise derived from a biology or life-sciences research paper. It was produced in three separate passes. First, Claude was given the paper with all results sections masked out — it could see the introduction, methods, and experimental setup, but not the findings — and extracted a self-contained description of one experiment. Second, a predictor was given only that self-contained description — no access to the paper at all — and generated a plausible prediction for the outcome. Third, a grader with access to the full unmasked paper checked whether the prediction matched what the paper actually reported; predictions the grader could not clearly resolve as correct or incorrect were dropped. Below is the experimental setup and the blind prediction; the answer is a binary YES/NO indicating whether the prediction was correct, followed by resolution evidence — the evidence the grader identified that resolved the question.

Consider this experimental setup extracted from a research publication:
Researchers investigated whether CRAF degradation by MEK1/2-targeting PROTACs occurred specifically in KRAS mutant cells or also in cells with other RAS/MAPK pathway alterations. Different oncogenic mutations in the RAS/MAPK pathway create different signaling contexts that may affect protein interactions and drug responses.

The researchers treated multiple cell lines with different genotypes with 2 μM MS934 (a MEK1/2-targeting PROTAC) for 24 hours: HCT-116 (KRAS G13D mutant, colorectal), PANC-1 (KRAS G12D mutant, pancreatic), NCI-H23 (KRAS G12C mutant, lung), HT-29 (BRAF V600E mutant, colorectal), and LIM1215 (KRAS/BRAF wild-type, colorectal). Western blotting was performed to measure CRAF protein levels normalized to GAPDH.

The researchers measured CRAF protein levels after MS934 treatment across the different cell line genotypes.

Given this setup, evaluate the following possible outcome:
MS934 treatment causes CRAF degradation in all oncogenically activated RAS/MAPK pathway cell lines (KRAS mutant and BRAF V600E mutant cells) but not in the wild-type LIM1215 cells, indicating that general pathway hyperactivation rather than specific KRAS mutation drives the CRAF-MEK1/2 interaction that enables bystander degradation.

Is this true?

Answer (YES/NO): NO